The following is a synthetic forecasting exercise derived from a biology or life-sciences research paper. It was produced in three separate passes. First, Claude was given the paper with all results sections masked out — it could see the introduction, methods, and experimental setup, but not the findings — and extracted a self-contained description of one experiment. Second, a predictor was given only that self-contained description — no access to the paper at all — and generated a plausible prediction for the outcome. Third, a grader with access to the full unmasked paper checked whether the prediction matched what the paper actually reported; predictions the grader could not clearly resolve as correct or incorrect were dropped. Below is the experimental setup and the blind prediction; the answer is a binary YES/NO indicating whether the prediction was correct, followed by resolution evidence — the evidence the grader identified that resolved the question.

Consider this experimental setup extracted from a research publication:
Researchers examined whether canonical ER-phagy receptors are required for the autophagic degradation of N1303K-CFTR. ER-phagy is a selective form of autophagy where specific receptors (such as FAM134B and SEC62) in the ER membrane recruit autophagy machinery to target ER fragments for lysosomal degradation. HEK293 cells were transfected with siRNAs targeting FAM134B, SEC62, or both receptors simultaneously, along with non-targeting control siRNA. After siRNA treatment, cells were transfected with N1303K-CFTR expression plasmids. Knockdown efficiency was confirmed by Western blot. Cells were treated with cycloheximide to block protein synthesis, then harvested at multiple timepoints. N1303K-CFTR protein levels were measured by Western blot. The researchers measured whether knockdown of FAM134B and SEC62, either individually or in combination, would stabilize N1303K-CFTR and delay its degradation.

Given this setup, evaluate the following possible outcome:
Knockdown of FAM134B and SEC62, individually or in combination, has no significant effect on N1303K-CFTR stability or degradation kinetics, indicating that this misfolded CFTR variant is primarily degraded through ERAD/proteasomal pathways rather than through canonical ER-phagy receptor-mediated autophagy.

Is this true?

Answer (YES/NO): YES